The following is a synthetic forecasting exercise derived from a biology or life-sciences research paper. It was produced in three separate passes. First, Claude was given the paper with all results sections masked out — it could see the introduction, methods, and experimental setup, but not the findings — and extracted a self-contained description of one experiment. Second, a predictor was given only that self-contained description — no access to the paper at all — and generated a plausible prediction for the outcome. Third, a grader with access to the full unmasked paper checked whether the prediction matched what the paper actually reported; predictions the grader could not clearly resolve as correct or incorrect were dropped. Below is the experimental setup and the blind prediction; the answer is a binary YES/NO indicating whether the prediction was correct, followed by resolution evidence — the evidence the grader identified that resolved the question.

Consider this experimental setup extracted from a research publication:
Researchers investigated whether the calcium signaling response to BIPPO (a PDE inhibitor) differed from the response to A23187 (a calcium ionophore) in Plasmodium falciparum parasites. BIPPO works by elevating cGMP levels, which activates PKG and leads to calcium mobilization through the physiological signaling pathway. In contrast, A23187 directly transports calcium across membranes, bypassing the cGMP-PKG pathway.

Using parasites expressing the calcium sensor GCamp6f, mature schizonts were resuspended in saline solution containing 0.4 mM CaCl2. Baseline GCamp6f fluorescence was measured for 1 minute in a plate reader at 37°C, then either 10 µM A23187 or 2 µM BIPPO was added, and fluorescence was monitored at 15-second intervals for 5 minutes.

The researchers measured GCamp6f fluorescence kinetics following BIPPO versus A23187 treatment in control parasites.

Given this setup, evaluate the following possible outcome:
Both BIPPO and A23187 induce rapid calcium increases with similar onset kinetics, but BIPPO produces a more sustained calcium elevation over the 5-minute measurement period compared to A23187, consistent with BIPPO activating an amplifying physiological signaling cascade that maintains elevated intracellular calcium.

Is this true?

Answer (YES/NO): NO